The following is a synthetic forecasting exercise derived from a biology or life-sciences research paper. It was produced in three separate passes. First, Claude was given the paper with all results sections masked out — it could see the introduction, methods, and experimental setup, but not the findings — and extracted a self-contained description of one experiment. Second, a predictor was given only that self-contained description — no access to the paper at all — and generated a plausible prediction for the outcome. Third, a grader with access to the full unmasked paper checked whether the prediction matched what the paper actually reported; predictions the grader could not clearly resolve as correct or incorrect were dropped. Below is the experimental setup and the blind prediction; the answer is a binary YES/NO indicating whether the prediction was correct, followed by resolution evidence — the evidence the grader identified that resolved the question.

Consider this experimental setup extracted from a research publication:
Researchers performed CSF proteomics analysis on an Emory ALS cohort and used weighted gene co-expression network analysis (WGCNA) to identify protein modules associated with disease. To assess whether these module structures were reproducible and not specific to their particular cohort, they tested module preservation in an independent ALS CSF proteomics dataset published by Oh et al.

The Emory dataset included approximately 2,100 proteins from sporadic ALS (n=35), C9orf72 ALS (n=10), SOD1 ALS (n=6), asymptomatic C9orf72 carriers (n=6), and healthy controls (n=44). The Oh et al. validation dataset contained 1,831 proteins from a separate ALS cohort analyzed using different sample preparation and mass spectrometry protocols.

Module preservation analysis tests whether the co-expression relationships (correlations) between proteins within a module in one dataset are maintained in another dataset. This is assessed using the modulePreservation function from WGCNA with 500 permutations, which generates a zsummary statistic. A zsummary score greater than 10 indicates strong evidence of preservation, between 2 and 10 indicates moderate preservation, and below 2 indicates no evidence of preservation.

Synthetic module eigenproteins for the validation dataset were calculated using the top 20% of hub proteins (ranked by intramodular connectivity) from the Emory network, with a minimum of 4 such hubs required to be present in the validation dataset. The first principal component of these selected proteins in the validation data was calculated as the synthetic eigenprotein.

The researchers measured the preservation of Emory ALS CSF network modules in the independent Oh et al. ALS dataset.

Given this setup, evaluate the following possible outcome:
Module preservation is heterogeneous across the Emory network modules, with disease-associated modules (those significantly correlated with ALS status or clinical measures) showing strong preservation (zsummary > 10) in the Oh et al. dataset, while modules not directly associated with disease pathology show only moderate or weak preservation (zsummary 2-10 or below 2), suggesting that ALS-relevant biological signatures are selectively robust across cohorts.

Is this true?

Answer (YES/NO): NO